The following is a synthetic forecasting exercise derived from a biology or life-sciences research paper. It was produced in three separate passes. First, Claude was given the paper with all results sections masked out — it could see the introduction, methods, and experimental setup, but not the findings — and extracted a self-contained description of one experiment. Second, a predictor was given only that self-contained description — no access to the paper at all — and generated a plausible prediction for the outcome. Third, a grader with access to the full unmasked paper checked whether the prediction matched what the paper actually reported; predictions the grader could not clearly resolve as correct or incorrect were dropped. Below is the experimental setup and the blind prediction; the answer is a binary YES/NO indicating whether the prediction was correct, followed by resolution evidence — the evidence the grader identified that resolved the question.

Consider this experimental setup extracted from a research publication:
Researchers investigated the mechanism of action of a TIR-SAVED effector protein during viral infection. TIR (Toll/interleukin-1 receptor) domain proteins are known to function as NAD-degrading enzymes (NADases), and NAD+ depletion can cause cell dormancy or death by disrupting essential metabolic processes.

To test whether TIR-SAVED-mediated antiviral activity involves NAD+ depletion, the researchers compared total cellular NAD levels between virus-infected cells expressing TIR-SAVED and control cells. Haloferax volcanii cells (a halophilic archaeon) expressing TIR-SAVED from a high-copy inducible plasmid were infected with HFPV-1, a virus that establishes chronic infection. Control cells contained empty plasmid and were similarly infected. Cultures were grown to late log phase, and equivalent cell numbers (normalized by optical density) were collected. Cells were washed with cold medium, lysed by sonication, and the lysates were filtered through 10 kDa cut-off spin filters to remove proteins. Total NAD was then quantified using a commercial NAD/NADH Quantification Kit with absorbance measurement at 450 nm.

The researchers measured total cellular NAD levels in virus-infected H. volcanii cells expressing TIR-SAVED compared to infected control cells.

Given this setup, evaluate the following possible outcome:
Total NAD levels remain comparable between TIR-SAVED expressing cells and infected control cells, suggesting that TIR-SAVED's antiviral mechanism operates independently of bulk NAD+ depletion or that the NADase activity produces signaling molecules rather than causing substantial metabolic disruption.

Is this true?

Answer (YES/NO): NO